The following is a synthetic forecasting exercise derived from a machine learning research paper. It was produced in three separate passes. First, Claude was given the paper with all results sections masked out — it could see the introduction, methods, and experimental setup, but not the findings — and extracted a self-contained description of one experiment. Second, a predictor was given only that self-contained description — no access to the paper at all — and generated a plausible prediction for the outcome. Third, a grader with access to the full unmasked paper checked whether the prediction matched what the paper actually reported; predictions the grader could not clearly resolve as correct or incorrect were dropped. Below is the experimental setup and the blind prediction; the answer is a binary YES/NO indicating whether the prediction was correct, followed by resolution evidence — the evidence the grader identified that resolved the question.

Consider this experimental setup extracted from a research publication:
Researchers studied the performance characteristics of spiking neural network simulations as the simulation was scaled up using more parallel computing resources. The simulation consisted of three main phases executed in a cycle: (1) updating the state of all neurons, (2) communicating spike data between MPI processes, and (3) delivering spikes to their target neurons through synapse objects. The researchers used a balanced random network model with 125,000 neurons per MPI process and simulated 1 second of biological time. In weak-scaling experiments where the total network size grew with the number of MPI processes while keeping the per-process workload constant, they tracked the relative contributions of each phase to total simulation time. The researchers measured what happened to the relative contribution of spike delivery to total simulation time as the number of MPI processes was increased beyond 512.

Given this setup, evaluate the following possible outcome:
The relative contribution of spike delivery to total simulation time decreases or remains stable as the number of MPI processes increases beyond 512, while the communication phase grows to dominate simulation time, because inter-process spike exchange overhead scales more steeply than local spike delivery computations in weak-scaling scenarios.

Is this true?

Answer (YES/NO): YES